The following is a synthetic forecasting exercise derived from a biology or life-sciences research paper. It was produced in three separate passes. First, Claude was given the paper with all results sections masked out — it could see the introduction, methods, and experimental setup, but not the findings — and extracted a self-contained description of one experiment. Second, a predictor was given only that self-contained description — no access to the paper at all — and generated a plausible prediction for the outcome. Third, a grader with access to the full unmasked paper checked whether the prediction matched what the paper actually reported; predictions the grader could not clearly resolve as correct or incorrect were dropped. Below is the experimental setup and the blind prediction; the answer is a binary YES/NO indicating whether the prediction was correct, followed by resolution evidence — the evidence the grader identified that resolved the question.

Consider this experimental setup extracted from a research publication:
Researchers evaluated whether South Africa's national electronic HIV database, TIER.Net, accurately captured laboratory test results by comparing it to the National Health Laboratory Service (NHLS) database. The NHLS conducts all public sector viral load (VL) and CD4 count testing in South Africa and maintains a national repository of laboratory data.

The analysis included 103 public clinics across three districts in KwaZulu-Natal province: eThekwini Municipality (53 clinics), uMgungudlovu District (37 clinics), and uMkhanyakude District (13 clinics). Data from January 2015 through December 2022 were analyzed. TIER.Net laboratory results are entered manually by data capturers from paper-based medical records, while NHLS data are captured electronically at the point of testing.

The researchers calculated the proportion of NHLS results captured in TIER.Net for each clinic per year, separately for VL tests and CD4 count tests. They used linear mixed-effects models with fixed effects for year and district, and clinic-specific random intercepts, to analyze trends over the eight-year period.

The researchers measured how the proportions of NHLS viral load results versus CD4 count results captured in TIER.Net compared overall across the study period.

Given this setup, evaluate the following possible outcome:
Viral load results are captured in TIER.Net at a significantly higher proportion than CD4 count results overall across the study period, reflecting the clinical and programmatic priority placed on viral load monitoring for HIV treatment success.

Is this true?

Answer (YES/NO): YES